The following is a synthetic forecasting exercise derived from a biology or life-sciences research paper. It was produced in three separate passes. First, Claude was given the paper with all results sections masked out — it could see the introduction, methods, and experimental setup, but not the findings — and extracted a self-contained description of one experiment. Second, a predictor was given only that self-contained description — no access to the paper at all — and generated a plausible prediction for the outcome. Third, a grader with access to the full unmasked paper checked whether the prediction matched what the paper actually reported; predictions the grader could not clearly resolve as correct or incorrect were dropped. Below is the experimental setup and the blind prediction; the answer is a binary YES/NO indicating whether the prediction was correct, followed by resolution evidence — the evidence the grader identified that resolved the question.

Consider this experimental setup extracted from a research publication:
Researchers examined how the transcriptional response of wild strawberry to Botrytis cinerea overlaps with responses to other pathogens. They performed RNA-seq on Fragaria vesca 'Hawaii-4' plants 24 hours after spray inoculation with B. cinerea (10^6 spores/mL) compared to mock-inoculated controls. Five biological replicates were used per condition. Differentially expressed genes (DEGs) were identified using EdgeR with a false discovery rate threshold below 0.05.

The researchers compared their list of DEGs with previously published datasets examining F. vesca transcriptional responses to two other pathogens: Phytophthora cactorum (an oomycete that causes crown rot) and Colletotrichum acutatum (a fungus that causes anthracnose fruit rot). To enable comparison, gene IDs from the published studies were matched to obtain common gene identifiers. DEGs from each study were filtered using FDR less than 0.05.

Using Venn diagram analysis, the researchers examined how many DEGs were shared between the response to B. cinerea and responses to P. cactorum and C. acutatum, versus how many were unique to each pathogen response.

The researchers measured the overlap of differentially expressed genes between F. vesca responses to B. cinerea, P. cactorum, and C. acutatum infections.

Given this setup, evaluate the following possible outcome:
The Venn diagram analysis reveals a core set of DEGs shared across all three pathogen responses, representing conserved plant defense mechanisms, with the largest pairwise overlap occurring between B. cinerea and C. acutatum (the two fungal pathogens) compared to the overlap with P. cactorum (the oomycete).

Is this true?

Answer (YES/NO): NO